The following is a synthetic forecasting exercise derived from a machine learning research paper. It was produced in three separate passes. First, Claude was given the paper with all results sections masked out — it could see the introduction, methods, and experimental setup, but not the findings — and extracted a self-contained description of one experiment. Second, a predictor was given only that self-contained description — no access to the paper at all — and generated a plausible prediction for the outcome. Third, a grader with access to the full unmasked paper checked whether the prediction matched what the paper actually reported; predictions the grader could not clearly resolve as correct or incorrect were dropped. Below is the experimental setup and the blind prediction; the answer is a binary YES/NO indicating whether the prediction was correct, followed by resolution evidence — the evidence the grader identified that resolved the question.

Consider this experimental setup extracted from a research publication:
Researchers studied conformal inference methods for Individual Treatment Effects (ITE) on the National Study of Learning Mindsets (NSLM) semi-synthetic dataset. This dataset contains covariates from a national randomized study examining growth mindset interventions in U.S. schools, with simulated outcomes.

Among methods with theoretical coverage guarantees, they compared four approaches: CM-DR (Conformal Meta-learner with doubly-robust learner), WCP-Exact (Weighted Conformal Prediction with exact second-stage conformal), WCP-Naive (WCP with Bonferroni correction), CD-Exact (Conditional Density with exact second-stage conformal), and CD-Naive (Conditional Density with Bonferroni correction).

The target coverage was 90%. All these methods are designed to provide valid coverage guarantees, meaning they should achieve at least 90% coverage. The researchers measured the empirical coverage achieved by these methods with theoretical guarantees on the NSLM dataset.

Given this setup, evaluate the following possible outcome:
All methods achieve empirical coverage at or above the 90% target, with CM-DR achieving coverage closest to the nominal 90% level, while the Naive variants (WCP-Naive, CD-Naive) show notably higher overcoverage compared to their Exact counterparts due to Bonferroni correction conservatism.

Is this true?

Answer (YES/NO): NO